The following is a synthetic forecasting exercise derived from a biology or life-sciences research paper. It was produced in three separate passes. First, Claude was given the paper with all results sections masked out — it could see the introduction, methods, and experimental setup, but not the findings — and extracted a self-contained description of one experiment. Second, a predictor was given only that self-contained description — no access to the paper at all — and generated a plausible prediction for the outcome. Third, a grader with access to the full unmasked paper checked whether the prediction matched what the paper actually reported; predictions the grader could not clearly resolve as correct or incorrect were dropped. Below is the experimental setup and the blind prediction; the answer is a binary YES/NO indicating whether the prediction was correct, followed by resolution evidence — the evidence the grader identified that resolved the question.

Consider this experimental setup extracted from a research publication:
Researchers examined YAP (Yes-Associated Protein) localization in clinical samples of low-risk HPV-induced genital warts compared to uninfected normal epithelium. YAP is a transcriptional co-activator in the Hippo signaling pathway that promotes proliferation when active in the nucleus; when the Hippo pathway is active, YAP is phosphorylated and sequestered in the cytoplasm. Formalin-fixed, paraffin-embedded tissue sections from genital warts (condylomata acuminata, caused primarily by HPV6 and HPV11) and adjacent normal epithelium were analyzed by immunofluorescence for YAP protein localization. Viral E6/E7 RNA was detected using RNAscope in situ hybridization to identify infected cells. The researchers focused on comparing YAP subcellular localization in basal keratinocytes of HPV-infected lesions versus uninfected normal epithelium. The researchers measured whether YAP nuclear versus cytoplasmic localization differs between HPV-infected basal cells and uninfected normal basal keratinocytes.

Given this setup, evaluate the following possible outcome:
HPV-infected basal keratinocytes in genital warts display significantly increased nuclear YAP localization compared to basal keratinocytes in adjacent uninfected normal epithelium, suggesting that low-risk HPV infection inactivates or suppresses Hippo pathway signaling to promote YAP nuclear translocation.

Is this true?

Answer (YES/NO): YES